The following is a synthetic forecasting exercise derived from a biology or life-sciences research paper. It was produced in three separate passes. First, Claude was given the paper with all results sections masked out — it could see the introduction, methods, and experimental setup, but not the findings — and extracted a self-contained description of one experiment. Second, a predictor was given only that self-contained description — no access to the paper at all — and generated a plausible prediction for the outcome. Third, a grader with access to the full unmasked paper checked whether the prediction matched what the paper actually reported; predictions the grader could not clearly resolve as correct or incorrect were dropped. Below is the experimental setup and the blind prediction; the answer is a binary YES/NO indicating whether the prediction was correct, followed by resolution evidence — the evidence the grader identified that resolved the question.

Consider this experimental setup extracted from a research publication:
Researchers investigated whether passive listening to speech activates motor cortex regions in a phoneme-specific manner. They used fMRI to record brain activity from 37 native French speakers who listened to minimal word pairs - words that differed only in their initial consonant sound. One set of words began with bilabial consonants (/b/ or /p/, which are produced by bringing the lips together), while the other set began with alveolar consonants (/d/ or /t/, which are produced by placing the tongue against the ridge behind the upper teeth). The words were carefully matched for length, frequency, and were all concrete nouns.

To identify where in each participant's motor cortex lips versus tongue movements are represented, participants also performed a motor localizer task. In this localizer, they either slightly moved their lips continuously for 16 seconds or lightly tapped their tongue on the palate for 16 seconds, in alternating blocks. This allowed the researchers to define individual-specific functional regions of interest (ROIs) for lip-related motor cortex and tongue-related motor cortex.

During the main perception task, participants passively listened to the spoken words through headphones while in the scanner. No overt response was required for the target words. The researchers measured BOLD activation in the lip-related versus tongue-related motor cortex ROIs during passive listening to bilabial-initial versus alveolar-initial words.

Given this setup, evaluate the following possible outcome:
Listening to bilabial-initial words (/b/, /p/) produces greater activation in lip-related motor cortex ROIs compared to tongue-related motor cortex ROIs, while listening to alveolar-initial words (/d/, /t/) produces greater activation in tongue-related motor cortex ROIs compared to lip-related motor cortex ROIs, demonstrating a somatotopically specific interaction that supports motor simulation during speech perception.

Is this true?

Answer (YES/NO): YES